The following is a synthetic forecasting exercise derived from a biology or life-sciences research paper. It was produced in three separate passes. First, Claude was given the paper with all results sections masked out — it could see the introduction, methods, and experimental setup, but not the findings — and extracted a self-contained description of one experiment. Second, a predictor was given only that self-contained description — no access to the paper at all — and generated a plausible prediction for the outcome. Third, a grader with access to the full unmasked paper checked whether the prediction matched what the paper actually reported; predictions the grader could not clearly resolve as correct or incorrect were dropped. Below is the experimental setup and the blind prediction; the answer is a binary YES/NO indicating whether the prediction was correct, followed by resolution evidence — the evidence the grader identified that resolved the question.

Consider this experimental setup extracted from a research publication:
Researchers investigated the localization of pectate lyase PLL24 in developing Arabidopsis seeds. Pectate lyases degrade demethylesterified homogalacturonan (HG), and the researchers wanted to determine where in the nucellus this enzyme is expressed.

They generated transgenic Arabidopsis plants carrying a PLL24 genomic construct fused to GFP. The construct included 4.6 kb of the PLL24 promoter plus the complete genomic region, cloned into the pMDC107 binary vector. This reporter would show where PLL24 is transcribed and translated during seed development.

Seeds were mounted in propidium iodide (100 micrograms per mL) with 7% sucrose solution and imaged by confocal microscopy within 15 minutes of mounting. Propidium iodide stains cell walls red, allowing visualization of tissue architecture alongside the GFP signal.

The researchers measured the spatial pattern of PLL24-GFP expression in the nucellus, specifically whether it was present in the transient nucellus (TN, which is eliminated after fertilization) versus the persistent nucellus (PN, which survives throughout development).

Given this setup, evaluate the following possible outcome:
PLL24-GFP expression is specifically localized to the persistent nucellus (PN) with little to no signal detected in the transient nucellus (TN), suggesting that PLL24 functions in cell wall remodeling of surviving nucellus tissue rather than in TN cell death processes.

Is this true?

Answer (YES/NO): NO